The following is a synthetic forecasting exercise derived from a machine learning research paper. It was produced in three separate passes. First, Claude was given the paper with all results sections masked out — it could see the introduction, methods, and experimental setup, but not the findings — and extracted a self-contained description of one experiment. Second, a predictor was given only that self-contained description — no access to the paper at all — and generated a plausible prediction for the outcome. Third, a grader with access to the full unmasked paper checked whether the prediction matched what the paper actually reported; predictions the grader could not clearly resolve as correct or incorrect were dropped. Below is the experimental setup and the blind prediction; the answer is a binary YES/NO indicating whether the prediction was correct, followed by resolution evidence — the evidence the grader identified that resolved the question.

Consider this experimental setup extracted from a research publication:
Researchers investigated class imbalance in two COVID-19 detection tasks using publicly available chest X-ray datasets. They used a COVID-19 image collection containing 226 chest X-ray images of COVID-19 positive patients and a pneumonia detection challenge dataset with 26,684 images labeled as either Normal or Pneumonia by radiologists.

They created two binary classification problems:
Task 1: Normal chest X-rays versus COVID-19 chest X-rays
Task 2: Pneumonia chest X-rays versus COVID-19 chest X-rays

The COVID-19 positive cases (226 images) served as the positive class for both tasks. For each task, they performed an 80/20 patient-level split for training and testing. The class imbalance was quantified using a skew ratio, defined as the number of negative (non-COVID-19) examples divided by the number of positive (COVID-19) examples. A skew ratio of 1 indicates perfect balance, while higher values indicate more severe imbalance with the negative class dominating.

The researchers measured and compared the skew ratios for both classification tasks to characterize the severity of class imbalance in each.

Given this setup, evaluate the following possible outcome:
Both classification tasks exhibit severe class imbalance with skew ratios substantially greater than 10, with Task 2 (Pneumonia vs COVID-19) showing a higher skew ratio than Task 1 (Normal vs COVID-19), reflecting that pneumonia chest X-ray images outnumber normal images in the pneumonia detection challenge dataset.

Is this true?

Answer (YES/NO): NO